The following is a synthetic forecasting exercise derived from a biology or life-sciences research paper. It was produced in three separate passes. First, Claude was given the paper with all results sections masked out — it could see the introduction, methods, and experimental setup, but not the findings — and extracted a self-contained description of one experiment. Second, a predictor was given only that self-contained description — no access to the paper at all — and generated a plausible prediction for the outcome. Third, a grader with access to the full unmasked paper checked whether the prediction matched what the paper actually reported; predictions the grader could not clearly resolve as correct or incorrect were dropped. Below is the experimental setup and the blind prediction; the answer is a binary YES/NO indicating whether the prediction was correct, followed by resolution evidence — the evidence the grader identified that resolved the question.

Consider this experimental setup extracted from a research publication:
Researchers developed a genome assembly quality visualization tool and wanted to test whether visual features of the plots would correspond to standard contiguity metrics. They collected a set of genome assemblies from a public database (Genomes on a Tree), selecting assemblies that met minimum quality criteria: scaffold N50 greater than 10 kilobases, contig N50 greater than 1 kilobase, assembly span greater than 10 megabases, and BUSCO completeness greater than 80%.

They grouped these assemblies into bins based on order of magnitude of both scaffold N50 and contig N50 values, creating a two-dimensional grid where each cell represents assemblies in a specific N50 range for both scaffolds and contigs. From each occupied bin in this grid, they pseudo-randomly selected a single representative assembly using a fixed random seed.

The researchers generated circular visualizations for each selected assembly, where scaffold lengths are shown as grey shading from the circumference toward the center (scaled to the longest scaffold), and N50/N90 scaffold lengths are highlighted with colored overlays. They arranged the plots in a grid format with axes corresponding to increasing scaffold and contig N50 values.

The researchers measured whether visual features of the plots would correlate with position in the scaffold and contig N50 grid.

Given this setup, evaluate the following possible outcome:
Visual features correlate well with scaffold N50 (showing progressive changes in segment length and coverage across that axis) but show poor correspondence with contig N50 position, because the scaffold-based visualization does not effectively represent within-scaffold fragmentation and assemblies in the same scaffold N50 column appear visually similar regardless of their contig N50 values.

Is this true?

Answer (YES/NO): NO